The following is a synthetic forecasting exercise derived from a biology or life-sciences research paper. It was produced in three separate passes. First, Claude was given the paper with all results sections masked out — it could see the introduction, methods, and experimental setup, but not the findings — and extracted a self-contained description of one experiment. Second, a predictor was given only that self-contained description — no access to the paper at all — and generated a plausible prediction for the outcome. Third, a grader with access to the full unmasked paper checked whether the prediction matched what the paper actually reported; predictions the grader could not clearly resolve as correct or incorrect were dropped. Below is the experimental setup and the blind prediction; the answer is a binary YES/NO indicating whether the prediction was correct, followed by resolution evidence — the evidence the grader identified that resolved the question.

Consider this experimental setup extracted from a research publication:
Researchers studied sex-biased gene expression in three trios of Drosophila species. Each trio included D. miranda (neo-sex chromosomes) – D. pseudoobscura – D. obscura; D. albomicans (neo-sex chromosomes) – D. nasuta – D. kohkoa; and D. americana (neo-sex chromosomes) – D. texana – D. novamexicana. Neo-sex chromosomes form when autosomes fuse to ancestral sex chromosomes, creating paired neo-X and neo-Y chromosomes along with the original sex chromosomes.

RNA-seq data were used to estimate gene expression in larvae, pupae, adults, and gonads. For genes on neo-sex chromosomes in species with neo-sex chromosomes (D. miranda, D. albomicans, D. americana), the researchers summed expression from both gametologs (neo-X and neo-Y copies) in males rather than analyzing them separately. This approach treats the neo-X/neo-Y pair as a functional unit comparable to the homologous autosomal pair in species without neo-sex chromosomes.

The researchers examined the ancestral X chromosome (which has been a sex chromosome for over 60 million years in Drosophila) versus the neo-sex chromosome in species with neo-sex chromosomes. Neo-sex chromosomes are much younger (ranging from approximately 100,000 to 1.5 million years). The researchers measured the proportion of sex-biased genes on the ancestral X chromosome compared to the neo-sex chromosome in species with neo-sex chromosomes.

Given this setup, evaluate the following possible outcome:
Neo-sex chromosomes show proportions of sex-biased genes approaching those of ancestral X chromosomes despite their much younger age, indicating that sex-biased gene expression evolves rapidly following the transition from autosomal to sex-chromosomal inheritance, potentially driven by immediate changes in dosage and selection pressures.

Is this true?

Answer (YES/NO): NO